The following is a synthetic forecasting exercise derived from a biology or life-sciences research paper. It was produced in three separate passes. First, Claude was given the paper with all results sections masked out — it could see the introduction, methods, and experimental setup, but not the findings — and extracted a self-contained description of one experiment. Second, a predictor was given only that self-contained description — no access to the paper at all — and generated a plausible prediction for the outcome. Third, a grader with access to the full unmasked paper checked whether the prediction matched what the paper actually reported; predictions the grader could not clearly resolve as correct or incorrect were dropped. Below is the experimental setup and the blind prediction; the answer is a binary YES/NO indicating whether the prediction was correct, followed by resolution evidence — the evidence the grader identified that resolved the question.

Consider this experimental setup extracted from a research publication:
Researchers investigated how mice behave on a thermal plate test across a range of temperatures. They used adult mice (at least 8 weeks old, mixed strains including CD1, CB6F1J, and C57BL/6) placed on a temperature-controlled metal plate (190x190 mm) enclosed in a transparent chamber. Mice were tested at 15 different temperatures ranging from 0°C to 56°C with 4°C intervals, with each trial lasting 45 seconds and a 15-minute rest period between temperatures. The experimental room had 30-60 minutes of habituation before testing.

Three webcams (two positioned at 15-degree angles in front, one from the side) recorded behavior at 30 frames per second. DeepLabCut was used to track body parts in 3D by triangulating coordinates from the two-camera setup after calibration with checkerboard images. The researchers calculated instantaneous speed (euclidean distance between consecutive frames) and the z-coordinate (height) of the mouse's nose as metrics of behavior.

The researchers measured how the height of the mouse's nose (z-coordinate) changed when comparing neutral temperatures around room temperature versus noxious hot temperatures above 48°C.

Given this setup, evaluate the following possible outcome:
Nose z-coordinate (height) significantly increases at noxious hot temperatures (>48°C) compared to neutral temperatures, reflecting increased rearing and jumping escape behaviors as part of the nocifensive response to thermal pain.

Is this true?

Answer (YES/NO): YES